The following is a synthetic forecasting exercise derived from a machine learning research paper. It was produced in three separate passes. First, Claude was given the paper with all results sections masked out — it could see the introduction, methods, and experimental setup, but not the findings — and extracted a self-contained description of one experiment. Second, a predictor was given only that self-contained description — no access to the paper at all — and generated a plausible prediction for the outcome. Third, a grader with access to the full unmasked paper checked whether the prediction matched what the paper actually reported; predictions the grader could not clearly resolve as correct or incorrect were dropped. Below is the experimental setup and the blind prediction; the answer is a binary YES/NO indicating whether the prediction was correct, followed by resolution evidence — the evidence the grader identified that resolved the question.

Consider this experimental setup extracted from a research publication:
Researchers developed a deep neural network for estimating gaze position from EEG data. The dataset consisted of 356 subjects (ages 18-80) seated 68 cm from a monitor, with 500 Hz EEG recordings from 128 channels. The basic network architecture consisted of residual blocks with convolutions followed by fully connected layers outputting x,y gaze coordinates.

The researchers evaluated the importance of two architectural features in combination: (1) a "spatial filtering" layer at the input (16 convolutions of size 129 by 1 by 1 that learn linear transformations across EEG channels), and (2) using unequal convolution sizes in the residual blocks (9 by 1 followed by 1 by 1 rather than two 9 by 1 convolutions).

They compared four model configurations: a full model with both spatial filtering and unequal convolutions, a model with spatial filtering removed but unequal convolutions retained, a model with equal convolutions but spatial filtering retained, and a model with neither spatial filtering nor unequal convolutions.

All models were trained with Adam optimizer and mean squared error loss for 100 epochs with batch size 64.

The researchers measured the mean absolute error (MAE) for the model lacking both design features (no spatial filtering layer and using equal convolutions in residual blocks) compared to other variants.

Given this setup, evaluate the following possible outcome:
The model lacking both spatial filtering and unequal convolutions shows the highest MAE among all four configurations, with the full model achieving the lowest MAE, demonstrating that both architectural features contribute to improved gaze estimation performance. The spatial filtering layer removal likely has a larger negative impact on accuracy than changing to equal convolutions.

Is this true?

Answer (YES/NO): YES